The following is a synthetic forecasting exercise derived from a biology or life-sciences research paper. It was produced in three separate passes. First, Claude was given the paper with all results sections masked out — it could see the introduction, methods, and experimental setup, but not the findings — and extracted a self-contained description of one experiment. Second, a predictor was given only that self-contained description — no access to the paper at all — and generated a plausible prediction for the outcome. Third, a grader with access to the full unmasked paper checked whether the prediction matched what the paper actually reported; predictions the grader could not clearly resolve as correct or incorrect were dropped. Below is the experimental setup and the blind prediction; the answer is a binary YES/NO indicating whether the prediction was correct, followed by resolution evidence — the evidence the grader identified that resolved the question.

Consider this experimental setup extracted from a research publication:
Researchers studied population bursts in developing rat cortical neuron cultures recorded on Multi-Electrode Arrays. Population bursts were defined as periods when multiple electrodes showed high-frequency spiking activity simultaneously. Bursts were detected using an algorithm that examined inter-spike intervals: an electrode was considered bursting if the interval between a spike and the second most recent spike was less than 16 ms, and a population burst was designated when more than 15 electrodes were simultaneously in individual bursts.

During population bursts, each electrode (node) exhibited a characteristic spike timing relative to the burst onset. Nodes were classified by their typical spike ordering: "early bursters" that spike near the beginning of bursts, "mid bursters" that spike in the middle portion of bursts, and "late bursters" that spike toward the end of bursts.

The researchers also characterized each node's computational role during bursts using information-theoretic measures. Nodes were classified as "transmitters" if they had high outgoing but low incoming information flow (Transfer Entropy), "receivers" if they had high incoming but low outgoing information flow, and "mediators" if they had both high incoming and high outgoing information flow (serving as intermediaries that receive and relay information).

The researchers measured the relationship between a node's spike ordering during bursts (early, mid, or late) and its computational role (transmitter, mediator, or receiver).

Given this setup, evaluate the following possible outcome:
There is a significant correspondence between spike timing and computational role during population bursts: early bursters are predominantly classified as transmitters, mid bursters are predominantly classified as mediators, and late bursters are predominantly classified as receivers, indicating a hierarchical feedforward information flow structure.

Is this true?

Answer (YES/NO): YES